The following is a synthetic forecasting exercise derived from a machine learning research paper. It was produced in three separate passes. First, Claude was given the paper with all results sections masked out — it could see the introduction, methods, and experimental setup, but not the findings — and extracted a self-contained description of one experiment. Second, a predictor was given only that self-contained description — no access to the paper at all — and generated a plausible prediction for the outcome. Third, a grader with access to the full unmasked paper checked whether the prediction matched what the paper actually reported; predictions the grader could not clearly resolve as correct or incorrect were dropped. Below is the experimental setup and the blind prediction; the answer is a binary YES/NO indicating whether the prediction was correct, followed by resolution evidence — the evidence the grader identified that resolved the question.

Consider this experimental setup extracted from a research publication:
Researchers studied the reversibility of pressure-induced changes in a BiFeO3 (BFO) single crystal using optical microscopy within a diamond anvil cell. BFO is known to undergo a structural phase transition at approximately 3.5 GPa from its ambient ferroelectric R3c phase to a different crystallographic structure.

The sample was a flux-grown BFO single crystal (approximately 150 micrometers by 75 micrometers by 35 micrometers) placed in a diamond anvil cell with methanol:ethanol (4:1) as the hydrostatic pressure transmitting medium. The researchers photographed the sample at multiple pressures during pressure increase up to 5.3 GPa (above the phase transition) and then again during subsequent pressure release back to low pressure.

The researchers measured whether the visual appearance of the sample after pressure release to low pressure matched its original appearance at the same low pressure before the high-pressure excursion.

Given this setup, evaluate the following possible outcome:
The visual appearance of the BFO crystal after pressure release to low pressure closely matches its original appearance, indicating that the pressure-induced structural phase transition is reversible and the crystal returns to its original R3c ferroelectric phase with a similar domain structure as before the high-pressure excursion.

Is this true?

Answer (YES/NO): NO